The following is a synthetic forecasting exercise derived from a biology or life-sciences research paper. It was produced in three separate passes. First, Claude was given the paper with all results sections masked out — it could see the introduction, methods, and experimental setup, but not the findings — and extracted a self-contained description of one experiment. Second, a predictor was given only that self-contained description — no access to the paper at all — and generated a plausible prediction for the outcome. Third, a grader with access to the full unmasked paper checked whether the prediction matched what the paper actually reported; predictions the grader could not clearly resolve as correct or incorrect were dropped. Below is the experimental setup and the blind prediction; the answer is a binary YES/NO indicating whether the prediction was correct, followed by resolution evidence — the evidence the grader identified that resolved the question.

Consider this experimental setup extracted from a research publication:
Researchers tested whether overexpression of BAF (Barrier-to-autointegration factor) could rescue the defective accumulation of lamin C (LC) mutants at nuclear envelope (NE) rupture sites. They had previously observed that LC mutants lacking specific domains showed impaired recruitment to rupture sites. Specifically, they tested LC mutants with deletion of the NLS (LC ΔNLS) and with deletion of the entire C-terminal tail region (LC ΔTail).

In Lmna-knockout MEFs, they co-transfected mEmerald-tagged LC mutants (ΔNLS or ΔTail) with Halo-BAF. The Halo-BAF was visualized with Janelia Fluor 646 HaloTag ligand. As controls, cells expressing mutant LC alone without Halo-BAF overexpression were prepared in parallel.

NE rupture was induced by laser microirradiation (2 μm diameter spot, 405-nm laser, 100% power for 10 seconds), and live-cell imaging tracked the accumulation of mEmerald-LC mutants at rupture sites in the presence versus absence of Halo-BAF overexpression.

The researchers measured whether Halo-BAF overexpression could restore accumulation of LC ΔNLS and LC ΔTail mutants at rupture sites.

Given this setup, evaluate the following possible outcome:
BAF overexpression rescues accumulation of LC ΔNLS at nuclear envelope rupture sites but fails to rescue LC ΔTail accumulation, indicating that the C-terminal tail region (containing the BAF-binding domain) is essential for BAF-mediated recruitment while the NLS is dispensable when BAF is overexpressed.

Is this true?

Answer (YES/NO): NO